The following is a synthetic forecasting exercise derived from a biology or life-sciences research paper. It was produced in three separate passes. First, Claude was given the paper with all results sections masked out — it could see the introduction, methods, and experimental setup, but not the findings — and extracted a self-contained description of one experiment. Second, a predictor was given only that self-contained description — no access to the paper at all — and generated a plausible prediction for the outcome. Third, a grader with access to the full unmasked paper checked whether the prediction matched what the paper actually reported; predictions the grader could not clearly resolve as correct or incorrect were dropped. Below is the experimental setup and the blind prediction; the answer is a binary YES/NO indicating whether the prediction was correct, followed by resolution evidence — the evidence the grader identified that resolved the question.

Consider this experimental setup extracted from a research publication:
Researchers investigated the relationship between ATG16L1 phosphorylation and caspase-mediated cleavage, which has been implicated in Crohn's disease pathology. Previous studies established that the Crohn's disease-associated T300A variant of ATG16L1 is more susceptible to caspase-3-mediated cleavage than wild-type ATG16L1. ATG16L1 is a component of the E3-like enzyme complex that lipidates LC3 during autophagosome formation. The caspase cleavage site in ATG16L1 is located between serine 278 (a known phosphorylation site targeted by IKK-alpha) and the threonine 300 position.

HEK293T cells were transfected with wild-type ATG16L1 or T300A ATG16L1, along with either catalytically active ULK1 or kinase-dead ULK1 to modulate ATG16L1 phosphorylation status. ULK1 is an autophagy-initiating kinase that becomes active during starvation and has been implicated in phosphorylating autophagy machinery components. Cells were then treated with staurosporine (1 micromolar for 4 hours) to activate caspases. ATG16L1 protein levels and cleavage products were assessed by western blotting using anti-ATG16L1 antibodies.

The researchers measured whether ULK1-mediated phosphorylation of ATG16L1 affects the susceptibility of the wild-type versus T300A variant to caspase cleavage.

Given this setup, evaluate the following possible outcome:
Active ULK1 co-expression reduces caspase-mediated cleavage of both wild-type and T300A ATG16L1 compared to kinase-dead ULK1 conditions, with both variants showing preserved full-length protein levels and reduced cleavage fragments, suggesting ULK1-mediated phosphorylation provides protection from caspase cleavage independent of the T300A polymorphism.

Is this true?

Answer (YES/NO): NO